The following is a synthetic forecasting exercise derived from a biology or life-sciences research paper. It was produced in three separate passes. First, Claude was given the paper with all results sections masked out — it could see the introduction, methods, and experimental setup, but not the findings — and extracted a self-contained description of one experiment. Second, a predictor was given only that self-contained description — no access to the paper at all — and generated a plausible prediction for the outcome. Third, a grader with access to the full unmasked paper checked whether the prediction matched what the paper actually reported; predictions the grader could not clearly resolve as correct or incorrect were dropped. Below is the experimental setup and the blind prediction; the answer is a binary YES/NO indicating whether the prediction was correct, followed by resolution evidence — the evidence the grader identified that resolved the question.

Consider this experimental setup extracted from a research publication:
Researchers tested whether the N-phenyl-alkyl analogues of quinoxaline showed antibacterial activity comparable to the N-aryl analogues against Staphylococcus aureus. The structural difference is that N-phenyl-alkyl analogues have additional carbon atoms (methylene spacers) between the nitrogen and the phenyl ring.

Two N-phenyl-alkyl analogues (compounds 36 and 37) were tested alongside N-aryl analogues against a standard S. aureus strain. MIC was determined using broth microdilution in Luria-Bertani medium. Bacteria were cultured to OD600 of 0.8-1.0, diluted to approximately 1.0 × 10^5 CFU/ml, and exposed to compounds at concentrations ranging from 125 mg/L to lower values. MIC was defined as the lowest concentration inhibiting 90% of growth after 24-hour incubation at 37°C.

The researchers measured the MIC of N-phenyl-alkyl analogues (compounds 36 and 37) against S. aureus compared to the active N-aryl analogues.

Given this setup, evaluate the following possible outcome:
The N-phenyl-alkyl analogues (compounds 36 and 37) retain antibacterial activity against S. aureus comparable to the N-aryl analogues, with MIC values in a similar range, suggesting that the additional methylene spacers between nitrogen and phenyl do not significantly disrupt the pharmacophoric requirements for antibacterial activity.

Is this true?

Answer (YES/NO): NO